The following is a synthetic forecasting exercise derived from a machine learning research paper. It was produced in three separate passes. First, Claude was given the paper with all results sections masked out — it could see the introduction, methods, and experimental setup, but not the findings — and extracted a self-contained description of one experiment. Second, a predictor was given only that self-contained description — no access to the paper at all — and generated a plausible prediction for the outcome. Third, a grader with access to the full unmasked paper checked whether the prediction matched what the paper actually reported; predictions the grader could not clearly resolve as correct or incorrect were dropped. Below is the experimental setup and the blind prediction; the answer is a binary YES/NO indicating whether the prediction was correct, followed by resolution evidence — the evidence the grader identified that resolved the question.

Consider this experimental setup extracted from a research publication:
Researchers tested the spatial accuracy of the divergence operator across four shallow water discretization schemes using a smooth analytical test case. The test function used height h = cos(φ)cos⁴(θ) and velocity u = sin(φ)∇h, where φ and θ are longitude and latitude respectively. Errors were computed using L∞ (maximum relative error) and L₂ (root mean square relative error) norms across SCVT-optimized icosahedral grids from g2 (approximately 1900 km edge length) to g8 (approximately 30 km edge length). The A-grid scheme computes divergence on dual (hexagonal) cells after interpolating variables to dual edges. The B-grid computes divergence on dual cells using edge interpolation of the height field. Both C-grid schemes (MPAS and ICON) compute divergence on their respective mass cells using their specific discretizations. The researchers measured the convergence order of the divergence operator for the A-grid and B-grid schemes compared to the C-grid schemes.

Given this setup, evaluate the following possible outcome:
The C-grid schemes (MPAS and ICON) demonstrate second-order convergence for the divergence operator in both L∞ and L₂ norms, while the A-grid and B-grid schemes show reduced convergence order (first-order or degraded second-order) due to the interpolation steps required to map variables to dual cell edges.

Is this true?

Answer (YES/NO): NO